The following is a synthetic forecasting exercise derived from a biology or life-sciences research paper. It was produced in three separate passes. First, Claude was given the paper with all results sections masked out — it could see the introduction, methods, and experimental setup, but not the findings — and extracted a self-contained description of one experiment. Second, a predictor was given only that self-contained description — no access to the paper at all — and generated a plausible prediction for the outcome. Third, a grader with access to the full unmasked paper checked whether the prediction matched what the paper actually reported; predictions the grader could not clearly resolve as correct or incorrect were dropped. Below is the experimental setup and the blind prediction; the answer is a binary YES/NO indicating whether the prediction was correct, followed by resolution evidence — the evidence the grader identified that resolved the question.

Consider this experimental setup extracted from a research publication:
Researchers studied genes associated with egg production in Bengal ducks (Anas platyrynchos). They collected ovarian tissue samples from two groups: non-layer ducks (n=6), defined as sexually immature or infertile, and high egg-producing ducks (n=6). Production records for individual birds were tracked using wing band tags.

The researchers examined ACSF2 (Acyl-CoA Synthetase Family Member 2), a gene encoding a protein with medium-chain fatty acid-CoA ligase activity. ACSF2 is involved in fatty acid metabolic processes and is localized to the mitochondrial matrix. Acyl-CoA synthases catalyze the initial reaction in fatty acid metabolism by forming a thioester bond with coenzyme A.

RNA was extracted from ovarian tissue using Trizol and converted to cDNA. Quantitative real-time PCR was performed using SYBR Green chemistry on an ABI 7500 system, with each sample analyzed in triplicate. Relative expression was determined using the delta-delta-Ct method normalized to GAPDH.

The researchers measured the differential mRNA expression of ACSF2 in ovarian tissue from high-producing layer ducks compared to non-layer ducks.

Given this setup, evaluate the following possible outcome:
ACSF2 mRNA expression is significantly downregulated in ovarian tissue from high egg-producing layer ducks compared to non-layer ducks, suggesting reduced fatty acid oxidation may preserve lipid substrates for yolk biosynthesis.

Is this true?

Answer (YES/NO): NO